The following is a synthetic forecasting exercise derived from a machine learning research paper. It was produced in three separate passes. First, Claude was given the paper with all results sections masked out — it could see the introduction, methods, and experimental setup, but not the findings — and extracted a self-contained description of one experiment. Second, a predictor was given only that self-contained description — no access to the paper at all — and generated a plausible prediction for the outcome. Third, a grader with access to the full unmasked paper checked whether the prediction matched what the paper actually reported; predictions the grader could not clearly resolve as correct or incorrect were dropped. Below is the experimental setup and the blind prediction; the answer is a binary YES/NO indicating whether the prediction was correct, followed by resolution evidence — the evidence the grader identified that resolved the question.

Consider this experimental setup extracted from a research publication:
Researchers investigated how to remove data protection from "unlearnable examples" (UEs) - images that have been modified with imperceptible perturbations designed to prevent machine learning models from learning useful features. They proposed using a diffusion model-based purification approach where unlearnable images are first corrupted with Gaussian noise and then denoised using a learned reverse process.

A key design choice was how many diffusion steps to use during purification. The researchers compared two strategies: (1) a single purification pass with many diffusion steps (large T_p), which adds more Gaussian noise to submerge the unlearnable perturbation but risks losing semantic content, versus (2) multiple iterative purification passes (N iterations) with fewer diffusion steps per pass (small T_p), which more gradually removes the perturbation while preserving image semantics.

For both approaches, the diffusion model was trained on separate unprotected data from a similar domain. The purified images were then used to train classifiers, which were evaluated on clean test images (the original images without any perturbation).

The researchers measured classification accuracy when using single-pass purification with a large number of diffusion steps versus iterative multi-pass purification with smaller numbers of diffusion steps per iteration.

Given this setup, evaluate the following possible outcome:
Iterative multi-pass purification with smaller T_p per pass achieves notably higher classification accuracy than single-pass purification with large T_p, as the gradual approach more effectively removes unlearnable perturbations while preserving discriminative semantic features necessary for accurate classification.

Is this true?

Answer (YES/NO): YES